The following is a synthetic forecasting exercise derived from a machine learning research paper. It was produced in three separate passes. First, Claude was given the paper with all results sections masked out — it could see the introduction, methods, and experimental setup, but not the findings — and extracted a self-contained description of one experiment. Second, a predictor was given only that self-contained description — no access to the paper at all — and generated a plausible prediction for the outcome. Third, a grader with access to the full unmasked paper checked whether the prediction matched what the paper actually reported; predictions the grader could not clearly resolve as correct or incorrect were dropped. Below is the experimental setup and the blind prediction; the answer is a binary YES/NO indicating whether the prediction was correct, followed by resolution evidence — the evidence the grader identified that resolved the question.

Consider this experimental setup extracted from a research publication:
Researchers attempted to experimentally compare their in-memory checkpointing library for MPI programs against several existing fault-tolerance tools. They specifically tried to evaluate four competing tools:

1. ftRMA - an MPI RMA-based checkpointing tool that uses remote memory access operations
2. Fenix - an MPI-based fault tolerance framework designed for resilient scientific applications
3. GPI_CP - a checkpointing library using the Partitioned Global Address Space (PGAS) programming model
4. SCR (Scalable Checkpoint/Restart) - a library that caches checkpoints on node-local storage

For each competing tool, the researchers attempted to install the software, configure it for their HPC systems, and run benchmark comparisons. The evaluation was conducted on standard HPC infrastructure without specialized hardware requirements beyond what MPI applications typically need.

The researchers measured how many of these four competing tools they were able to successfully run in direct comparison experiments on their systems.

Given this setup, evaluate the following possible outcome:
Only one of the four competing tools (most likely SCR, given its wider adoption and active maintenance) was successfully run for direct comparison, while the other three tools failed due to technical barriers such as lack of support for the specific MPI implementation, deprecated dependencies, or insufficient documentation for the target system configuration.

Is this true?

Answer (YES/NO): NO